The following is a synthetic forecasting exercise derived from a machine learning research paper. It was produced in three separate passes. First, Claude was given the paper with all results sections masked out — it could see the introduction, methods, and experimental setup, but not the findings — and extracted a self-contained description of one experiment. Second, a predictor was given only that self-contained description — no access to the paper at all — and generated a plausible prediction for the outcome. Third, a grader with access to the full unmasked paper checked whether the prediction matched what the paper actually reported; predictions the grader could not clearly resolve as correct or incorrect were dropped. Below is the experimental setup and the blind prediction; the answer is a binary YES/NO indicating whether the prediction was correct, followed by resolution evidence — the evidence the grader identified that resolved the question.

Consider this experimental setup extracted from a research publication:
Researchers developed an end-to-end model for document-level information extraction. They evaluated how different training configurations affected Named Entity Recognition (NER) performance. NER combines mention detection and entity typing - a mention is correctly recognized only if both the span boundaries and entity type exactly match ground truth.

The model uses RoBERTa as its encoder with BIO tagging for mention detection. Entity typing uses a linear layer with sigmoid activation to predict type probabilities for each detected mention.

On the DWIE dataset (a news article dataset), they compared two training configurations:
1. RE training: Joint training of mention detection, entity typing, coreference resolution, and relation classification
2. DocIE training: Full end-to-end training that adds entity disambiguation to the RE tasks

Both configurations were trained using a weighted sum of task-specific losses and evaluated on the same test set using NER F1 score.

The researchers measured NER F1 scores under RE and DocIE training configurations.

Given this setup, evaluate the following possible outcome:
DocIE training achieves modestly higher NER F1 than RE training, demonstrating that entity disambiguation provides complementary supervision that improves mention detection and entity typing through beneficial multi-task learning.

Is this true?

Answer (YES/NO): NO